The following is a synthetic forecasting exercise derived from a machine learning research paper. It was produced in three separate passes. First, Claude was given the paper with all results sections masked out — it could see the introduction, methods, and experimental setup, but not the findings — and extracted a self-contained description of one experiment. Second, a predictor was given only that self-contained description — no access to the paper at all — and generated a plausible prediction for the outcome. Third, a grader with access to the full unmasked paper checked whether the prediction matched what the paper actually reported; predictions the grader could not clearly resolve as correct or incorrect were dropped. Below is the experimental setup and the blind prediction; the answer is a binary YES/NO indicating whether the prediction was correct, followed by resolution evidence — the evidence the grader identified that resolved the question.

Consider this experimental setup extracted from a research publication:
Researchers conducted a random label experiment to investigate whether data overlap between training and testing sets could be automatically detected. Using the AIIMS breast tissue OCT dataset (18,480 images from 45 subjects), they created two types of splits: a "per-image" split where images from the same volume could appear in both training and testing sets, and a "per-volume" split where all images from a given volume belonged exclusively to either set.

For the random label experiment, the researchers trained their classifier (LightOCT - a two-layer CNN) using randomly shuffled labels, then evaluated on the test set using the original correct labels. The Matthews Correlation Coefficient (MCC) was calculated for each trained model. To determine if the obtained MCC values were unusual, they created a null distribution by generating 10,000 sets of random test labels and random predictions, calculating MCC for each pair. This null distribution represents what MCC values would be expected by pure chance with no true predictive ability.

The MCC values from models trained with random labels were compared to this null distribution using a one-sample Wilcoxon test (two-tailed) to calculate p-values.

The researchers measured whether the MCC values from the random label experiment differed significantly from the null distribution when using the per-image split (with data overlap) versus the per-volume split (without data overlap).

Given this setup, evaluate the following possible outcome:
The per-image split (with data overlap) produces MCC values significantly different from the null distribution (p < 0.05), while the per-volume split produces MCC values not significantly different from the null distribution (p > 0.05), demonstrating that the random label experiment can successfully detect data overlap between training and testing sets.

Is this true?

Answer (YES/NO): NO